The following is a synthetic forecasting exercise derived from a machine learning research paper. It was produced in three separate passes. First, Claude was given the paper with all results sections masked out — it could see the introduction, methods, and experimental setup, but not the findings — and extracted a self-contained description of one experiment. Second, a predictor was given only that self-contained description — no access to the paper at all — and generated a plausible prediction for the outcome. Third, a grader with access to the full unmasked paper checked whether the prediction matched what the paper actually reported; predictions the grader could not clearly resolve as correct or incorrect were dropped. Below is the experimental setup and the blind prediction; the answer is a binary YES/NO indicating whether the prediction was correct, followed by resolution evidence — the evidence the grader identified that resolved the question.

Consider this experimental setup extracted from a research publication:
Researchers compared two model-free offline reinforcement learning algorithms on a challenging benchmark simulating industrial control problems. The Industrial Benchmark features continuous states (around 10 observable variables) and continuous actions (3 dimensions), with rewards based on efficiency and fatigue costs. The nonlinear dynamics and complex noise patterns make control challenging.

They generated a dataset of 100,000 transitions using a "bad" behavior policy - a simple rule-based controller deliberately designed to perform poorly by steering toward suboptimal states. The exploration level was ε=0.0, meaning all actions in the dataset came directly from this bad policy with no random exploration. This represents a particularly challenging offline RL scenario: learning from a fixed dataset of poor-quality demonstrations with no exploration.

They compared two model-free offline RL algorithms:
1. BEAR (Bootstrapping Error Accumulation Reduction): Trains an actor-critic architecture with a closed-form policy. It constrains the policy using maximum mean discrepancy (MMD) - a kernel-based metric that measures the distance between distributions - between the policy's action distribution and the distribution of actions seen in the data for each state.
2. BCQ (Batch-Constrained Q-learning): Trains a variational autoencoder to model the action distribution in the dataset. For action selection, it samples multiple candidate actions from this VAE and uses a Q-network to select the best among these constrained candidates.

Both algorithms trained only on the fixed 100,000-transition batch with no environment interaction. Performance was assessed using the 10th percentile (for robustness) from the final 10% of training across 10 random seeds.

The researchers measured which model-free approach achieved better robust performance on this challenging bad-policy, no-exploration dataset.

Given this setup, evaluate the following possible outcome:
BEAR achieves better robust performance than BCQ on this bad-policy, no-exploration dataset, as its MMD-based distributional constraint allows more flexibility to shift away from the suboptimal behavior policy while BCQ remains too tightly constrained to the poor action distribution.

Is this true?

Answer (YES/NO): NO